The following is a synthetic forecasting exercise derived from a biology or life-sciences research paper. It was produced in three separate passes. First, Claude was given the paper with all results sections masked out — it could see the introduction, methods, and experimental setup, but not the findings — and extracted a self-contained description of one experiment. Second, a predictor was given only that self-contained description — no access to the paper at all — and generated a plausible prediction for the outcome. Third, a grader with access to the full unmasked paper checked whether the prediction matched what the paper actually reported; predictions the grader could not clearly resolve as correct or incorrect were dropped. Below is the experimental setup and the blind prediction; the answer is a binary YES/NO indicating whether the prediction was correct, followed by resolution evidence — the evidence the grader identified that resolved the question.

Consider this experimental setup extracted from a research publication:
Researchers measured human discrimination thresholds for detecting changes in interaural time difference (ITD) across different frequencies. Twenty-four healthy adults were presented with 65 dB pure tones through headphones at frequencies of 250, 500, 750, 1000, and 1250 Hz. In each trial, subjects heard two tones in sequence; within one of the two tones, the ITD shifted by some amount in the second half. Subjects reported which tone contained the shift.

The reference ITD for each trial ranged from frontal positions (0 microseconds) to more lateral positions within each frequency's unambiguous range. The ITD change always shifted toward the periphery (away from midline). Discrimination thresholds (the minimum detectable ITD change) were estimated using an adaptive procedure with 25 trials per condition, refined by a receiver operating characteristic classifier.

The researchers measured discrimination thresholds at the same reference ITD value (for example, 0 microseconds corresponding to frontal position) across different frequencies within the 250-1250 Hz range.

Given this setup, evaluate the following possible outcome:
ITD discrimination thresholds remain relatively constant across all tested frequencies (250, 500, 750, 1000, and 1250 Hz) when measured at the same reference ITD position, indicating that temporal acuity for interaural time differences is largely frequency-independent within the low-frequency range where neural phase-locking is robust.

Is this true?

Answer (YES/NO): NO